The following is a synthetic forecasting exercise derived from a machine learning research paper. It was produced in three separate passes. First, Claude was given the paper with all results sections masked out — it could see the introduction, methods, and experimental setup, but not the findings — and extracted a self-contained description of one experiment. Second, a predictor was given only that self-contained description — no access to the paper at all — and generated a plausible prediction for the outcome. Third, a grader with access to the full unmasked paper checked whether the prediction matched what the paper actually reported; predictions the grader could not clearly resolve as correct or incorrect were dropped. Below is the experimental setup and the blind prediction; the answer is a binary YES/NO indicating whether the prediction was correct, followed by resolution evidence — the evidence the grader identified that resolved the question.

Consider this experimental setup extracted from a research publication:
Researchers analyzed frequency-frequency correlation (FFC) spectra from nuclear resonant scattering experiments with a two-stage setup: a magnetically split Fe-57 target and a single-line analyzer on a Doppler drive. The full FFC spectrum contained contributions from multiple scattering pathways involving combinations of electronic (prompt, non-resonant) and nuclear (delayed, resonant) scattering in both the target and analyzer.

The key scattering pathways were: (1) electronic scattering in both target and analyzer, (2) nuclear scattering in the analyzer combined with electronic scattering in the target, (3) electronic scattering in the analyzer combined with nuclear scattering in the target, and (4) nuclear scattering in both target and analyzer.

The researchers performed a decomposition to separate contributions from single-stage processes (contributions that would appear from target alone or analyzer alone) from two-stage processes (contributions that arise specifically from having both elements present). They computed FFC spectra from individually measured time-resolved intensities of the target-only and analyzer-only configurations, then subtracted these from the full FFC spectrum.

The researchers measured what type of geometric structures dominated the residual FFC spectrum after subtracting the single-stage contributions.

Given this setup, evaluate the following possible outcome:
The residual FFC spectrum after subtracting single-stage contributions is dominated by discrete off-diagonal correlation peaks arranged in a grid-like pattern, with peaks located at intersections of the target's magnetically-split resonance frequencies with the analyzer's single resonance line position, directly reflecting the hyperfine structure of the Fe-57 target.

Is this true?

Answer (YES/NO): NO